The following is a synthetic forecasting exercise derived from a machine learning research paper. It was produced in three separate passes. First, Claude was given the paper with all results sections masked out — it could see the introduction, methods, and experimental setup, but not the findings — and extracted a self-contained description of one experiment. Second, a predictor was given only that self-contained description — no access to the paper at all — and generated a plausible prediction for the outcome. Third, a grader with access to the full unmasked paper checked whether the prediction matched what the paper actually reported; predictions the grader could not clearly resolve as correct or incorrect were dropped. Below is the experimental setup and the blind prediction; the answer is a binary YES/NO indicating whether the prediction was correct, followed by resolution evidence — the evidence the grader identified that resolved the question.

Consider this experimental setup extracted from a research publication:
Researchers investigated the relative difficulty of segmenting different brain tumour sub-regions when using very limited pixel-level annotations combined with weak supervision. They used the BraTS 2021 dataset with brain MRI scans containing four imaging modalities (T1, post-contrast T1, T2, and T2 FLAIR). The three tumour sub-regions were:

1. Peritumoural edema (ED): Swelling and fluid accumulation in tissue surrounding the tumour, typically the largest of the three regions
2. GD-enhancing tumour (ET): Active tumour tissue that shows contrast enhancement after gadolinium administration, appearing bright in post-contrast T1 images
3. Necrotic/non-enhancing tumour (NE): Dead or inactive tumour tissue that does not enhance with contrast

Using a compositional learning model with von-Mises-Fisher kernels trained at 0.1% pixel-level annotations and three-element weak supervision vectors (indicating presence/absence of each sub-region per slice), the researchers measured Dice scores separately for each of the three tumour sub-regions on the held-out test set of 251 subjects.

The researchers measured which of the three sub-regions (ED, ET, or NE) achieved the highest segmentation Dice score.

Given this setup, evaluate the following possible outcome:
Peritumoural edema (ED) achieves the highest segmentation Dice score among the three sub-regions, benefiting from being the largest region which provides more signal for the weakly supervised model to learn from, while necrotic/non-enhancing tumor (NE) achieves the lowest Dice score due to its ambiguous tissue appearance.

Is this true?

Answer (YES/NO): NO